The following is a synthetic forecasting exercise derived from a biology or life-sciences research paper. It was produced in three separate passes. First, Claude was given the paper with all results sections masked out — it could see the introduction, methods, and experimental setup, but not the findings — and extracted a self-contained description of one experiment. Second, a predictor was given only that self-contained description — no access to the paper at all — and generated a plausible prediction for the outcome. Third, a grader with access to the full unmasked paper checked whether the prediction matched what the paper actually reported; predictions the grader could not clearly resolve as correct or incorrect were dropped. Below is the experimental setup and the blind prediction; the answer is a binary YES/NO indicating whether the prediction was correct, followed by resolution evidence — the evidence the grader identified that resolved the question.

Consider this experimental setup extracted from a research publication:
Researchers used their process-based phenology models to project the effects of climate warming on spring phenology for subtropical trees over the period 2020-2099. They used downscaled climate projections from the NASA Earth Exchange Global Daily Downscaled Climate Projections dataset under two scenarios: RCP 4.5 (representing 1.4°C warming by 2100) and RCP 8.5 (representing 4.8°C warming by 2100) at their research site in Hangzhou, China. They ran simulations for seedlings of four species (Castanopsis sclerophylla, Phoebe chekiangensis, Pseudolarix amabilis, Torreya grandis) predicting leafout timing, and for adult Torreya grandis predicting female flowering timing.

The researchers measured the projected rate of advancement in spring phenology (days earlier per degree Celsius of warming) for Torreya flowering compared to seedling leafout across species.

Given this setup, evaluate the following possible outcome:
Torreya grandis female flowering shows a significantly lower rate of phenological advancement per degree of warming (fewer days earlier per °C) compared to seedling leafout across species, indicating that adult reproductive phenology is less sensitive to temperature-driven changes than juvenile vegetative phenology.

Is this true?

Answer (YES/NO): YES